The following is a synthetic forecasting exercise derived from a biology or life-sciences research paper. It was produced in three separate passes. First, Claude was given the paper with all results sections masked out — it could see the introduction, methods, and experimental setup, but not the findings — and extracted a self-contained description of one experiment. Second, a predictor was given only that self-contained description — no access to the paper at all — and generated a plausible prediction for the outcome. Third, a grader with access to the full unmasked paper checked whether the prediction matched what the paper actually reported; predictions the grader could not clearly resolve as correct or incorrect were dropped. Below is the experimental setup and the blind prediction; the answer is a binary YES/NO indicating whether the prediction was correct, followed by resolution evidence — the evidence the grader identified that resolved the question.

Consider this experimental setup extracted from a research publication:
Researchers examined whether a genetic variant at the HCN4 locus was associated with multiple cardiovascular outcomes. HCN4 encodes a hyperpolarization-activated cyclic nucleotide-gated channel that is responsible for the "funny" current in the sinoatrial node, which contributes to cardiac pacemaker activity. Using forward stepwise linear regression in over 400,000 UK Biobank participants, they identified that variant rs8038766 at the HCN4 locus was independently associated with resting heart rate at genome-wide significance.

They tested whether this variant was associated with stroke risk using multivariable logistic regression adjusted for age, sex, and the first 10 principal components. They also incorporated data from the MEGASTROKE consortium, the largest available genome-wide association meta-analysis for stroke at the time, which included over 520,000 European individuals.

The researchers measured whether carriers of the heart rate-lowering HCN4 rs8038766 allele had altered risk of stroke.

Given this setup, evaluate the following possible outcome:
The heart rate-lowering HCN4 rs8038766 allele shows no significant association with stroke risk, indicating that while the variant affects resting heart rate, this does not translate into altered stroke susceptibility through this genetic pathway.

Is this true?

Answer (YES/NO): NO